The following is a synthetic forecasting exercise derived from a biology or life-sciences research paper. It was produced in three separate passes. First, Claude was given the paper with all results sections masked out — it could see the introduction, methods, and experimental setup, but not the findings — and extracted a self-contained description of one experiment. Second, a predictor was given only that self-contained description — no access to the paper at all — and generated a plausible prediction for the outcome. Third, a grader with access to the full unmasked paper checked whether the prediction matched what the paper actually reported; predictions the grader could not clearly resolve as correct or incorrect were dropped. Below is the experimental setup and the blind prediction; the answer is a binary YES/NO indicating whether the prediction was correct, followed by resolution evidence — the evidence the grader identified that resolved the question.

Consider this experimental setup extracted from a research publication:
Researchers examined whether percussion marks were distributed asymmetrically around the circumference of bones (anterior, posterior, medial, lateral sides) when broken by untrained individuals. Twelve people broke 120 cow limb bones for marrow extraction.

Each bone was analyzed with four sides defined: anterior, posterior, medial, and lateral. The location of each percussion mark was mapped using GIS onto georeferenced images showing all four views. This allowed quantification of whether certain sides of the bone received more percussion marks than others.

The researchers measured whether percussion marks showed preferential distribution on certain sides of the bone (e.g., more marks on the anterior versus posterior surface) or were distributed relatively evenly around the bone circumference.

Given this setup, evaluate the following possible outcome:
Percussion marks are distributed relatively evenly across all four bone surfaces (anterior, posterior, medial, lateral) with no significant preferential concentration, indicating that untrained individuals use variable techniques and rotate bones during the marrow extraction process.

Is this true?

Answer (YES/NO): NO